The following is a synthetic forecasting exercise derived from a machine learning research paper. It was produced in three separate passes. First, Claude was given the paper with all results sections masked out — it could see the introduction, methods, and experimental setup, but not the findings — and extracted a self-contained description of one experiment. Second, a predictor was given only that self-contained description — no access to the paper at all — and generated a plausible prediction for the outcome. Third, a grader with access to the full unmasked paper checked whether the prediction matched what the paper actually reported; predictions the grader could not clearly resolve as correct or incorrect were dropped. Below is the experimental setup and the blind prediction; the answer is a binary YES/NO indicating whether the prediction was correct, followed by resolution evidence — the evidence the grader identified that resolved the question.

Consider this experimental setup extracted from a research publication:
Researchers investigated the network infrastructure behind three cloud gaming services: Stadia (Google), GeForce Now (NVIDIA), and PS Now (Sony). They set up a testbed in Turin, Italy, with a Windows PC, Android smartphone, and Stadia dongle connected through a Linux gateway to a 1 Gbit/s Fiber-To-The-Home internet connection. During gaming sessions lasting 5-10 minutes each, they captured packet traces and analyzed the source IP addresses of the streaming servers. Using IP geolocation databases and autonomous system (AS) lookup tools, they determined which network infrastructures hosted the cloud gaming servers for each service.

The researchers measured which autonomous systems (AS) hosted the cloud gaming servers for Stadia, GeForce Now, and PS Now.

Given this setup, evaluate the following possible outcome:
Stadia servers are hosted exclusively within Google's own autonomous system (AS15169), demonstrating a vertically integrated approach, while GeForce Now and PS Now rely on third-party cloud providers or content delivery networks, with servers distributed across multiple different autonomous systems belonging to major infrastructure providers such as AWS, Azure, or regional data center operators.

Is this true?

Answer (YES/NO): NO